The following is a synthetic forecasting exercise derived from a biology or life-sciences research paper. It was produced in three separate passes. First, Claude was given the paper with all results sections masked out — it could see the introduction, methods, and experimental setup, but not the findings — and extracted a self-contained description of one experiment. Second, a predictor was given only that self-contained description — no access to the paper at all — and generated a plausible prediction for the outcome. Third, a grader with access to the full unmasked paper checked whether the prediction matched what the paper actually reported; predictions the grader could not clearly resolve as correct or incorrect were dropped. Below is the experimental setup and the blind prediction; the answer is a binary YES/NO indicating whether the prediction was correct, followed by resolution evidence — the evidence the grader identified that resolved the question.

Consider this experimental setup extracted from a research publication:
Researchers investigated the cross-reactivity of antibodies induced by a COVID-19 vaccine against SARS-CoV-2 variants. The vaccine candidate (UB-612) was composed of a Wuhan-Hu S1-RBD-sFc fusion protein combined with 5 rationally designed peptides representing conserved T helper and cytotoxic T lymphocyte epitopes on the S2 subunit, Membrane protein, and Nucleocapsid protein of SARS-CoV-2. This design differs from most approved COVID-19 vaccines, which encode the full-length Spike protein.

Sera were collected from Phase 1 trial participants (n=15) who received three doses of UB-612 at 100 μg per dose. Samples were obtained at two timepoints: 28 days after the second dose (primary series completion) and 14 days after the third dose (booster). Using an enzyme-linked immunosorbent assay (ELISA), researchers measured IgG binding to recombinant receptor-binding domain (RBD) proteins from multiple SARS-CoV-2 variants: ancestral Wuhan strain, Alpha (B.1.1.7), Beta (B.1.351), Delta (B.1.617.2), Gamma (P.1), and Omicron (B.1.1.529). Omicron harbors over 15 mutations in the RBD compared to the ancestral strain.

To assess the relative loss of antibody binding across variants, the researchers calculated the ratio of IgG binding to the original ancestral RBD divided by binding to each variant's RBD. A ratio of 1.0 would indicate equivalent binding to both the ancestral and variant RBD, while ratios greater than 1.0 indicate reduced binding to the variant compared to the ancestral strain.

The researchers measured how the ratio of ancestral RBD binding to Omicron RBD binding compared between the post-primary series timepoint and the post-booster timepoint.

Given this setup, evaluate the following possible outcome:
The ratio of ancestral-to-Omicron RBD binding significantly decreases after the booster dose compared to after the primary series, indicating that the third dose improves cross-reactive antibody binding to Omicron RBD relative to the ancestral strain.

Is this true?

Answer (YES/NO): NO